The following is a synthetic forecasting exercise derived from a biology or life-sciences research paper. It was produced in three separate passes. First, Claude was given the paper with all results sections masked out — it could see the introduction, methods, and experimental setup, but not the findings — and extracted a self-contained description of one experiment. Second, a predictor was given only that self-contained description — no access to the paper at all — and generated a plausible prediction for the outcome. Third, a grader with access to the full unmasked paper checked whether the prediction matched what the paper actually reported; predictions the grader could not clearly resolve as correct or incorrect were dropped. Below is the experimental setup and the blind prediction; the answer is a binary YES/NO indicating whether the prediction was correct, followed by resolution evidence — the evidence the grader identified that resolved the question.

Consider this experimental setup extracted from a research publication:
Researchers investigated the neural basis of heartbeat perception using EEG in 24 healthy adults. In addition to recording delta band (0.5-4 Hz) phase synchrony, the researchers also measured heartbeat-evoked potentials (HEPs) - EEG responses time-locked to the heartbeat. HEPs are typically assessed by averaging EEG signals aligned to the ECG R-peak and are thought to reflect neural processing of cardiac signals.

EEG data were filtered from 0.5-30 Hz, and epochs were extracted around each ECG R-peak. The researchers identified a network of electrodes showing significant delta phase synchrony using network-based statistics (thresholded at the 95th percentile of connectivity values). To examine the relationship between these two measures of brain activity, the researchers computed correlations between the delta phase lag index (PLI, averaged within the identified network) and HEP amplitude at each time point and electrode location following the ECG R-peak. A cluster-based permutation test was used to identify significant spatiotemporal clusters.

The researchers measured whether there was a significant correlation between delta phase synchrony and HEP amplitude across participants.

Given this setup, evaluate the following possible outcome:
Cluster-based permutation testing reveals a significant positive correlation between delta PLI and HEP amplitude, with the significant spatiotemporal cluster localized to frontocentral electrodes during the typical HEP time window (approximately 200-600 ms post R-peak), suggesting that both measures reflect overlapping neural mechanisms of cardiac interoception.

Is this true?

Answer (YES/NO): NO